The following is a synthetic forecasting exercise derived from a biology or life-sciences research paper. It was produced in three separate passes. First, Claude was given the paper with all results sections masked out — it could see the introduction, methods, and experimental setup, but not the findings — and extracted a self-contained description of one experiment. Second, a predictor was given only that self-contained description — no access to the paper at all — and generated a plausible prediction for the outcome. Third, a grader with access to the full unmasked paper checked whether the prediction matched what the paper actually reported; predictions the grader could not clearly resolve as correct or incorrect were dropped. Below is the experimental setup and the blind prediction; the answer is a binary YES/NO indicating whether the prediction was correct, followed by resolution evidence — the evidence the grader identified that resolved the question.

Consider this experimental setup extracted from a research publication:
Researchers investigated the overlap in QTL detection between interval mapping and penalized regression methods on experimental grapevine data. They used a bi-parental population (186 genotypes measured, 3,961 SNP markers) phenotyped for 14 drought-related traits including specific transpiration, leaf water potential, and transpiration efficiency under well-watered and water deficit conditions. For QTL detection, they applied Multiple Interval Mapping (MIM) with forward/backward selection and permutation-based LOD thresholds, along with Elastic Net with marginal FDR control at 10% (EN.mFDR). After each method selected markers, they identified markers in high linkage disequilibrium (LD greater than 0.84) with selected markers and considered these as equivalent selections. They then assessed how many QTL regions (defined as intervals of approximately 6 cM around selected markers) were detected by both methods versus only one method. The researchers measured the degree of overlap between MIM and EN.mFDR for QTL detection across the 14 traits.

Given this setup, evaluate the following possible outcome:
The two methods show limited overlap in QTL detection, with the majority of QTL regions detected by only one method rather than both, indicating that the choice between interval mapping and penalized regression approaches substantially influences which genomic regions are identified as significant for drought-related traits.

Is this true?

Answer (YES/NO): YES